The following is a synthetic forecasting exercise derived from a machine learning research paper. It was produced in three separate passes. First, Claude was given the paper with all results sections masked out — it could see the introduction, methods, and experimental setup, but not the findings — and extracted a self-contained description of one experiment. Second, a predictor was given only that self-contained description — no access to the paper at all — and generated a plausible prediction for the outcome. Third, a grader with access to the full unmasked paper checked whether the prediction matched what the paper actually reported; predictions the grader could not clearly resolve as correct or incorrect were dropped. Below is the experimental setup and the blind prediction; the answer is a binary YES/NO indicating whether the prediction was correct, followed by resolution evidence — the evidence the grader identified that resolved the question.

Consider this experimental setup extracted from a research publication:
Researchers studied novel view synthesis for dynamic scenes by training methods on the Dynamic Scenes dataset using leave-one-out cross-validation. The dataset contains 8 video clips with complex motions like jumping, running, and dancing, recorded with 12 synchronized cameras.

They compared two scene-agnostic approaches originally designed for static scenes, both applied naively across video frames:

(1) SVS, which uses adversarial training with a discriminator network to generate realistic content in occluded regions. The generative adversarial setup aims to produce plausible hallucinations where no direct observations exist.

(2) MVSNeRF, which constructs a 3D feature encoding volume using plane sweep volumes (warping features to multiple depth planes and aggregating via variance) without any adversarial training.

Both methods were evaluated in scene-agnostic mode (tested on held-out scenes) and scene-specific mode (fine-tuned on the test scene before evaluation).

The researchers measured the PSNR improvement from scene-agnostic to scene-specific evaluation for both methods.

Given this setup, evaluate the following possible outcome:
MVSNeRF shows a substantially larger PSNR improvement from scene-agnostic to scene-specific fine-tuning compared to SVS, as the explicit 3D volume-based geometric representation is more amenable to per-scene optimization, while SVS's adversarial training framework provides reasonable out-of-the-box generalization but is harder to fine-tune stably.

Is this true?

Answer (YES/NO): YES